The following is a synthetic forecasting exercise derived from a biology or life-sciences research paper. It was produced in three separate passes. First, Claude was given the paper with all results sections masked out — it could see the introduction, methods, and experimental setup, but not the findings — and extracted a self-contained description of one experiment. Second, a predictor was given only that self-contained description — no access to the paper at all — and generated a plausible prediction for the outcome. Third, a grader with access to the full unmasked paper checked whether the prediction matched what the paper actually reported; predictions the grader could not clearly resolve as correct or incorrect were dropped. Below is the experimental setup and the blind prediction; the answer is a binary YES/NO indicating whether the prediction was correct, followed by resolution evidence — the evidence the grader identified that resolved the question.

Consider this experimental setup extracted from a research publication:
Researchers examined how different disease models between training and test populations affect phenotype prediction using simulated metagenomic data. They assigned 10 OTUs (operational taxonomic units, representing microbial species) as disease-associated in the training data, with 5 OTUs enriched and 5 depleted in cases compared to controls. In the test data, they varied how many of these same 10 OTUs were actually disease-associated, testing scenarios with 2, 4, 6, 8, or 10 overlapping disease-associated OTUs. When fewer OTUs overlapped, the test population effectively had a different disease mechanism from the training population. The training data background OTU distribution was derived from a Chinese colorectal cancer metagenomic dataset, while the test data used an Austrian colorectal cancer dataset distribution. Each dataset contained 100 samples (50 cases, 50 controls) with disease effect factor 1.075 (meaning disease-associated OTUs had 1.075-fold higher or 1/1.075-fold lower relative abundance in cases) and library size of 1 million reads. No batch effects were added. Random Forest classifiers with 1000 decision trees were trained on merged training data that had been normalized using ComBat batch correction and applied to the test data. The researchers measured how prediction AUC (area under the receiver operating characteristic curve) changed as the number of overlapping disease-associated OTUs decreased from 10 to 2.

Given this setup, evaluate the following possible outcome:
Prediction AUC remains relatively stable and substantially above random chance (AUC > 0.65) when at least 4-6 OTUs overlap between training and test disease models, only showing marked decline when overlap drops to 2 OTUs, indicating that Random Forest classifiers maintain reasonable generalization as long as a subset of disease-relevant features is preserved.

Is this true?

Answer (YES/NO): NO